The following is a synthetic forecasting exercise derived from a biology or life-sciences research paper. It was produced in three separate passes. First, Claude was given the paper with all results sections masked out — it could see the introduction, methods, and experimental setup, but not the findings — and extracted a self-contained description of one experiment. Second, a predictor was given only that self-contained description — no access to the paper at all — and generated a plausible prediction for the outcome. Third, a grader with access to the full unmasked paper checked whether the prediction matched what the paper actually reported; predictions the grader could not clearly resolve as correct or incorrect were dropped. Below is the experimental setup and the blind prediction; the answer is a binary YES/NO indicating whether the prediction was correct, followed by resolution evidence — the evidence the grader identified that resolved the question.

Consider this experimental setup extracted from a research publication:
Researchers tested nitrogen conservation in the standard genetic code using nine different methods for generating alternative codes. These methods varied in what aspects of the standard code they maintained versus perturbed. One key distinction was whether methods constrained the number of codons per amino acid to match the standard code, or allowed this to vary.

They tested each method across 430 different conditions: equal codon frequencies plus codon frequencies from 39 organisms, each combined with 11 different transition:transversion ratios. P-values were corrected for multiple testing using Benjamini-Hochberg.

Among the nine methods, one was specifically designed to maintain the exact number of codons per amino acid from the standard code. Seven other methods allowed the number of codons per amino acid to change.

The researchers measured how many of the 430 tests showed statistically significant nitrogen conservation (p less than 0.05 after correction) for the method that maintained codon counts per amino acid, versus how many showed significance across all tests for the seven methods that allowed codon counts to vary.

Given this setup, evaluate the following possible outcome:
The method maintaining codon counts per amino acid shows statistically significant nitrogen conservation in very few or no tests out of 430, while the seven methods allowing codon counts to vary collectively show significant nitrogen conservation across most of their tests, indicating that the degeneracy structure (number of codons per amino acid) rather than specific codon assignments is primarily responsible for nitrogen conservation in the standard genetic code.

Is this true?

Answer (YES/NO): NO